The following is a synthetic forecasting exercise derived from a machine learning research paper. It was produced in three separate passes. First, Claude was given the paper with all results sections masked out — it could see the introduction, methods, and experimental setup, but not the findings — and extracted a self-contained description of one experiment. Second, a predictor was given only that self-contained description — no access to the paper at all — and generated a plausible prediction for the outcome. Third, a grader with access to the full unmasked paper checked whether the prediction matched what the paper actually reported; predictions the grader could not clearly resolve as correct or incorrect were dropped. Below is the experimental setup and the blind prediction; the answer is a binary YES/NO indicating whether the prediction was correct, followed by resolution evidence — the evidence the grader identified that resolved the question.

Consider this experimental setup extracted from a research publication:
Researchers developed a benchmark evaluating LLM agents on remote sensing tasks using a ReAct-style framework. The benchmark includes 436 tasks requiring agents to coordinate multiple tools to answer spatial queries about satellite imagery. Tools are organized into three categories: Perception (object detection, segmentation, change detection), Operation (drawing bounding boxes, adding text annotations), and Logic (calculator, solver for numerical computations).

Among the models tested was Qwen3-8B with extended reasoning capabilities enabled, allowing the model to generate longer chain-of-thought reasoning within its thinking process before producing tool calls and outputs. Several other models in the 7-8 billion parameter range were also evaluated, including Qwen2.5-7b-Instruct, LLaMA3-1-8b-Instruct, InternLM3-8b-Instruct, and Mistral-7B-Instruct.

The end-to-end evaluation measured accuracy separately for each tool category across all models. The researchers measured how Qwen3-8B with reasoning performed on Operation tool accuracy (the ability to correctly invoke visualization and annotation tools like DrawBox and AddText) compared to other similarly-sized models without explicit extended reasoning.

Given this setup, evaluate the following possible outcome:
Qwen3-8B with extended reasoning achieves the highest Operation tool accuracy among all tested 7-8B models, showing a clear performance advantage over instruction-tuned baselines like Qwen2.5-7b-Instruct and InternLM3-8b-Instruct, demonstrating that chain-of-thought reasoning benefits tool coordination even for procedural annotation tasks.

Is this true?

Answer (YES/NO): YES